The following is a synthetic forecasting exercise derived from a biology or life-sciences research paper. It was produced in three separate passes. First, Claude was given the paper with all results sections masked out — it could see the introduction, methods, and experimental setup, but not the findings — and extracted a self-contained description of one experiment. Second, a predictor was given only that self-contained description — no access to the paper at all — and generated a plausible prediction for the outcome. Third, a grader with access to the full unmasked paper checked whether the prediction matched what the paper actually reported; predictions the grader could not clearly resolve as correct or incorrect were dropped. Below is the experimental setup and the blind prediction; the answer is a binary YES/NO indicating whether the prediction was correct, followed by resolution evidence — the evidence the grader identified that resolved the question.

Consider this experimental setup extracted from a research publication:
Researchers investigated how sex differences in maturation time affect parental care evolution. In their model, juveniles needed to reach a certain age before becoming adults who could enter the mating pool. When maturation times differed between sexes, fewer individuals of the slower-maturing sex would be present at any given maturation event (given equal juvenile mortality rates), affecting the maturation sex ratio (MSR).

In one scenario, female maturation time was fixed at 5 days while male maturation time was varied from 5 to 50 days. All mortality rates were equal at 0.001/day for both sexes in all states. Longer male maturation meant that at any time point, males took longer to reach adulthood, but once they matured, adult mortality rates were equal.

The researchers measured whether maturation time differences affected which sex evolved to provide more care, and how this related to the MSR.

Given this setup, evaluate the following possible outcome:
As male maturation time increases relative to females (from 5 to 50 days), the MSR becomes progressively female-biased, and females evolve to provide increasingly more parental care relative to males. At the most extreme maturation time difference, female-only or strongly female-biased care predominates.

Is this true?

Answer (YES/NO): NO